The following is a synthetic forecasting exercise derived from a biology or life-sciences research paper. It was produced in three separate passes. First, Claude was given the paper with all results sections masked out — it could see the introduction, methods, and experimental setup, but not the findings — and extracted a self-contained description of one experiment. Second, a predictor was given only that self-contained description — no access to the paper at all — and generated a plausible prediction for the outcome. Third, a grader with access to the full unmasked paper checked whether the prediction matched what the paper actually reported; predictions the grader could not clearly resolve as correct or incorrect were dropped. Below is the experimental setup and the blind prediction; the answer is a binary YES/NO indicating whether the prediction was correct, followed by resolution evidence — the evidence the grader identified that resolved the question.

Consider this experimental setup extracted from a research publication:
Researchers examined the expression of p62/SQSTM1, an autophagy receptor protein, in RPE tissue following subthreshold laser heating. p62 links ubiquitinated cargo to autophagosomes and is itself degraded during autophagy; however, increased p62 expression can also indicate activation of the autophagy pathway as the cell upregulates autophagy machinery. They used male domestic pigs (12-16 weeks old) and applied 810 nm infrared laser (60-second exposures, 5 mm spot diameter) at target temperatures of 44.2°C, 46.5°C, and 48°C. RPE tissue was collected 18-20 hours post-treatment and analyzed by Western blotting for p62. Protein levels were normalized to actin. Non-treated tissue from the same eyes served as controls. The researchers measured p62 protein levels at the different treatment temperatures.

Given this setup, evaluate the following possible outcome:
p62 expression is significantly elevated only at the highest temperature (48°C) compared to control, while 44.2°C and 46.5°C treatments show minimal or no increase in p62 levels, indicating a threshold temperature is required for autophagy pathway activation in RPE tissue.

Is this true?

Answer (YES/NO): NO